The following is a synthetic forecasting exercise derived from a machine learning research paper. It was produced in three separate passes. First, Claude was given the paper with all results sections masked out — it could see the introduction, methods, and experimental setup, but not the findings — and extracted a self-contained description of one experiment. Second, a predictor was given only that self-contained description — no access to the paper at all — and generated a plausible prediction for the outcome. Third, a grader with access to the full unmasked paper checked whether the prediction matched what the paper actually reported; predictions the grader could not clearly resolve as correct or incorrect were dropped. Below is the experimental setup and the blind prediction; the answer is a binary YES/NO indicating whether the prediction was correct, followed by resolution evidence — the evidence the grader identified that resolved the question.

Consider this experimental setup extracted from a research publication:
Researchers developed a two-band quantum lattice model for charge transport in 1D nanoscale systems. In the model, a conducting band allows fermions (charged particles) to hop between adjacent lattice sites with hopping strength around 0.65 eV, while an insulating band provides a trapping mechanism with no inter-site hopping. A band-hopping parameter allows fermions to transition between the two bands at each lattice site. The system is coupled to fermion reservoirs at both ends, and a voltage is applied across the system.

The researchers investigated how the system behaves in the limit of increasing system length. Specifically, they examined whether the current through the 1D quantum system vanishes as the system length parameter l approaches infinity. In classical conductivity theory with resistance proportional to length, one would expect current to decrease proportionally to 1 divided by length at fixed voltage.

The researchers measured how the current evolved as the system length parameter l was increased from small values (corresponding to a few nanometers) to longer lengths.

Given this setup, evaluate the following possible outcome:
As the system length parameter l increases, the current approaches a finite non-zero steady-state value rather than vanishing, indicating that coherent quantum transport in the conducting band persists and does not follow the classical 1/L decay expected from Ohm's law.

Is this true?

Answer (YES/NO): YES